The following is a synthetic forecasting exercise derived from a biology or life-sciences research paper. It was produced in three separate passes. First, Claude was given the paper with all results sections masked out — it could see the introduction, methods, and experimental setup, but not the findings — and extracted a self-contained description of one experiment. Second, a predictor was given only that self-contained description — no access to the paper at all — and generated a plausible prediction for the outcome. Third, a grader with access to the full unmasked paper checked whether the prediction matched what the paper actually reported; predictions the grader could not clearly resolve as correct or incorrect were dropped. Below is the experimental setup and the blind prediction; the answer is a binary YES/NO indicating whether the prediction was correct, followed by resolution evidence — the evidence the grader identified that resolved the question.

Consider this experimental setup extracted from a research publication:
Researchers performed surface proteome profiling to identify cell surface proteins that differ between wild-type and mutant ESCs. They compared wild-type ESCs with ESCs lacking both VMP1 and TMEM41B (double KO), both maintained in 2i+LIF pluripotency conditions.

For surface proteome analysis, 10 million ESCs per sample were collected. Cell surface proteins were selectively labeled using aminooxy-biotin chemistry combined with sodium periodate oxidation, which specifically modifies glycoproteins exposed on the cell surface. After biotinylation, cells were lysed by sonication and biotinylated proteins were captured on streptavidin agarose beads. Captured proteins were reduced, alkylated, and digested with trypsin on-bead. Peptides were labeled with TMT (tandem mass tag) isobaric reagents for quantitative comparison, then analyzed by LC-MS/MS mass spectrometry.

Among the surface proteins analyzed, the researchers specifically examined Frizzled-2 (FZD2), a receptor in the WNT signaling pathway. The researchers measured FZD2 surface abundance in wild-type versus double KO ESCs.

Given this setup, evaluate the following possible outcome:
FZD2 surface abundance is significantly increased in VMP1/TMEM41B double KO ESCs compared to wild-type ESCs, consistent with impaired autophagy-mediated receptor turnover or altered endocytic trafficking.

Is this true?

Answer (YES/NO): NO